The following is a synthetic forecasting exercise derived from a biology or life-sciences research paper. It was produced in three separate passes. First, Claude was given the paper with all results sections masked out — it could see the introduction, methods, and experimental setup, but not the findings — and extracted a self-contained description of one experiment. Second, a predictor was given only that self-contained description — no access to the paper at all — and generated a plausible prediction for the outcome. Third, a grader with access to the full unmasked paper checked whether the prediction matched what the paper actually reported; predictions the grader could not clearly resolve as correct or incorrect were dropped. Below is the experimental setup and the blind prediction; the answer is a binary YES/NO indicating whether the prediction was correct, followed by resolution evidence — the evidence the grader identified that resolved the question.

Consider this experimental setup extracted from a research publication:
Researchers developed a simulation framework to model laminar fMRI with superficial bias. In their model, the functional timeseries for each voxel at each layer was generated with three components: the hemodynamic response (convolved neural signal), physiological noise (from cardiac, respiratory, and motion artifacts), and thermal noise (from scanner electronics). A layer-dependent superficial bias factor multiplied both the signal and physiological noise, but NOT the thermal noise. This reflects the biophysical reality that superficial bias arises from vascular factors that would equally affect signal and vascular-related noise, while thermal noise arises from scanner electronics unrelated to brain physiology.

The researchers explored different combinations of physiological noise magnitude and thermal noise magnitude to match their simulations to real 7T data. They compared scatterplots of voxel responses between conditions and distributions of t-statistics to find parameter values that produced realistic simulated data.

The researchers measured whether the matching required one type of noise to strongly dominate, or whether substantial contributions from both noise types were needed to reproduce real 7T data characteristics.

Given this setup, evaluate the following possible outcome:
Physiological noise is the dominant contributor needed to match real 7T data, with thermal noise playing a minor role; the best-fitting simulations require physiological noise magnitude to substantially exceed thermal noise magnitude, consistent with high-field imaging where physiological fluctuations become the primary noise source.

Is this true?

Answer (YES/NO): NO